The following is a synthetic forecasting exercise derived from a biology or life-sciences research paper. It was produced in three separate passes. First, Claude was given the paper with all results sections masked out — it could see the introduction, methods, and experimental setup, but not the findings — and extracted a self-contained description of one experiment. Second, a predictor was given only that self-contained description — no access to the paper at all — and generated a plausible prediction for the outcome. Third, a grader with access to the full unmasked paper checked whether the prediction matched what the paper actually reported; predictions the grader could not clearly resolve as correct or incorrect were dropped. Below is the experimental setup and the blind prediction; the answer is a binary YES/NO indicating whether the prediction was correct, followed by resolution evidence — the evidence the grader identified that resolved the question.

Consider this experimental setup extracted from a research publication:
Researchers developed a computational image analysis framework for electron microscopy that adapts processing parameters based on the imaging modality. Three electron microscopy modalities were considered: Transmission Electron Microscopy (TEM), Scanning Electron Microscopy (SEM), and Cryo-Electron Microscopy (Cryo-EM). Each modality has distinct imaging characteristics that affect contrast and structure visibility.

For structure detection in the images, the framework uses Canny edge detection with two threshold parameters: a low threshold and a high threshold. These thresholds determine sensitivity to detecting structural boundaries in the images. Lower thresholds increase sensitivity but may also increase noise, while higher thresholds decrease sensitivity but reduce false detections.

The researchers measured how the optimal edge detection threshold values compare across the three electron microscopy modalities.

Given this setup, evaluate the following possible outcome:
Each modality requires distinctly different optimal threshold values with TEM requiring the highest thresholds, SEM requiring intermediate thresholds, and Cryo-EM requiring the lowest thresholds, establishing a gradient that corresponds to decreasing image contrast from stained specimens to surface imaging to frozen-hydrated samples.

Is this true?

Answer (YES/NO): NO